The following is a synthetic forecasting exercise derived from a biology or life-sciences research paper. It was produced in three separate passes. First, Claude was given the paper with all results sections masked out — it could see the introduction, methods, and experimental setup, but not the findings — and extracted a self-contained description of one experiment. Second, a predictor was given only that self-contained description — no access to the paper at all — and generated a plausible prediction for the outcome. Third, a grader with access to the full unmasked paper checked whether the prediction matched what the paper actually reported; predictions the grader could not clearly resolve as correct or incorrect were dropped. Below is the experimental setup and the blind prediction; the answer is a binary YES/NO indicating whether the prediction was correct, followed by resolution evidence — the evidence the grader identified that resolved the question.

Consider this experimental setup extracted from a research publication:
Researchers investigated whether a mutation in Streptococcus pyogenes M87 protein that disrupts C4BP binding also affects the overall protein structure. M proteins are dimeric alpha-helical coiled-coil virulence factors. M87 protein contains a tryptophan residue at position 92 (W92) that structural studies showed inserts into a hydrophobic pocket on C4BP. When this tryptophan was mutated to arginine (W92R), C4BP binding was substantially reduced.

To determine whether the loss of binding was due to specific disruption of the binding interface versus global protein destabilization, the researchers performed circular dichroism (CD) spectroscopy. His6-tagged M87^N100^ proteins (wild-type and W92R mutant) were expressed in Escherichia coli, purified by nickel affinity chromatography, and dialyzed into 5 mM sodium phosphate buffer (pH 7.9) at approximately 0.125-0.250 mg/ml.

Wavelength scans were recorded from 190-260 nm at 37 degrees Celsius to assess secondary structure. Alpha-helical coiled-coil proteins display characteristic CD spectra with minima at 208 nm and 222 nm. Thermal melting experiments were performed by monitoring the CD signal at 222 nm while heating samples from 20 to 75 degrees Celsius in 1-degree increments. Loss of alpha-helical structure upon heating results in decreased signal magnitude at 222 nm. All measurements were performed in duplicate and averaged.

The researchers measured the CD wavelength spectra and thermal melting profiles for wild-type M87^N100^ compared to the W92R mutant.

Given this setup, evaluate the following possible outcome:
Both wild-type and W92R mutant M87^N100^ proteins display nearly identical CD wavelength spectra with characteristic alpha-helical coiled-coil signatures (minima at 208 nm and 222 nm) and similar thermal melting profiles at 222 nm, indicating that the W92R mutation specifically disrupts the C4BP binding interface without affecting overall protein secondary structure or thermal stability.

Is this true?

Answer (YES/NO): YES